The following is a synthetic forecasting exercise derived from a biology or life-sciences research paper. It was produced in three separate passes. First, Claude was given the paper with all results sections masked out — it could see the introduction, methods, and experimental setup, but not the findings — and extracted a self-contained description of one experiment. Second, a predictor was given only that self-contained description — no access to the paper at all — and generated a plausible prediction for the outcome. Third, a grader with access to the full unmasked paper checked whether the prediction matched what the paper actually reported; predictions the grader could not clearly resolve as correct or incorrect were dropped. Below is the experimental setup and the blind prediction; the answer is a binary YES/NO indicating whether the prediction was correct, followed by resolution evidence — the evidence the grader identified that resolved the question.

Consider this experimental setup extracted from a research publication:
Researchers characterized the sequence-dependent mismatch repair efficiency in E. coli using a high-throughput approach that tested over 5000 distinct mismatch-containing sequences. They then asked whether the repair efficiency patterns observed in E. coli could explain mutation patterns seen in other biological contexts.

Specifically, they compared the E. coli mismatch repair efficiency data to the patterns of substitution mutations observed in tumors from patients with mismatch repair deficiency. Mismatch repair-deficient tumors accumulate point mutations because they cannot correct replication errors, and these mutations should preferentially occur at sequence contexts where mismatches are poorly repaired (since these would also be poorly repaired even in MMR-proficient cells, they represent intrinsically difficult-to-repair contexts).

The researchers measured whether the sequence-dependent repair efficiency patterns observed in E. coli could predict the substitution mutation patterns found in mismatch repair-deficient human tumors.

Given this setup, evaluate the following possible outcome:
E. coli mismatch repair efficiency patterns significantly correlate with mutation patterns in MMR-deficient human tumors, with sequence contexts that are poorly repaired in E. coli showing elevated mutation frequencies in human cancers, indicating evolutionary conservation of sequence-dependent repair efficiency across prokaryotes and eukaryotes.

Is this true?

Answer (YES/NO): NO